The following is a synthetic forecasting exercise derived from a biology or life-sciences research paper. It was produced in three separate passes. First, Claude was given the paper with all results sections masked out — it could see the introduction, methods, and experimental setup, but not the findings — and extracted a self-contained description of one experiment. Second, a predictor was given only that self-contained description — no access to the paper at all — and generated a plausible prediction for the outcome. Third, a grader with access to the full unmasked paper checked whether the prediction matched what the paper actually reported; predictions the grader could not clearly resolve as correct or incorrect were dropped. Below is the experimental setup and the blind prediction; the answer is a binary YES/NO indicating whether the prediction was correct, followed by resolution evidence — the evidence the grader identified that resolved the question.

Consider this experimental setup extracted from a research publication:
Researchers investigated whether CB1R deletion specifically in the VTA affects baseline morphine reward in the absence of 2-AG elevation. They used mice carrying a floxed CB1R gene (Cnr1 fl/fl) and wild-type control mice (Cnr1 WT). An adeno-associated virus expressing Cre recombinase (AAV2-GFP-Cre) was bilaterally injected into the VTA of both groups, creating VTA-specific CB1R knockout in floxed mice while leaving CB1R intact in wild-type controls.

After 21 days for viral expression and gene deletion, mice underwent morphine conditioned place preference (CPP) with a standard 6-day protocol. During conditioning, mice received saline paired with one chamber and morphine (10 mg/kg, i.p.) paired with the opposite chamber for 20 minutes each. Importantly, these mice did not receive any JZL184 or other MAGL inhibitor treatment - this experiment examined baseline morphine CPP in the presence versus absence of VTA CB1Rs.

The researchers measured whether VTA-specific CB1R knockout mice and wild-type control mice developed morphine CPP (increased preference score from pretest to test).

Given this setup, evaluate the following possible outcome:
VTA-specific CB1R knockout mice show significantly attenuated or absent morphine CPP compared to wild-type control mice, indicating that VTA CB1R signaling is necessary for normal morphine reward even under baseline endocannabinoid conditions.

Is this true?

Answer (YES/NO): NO